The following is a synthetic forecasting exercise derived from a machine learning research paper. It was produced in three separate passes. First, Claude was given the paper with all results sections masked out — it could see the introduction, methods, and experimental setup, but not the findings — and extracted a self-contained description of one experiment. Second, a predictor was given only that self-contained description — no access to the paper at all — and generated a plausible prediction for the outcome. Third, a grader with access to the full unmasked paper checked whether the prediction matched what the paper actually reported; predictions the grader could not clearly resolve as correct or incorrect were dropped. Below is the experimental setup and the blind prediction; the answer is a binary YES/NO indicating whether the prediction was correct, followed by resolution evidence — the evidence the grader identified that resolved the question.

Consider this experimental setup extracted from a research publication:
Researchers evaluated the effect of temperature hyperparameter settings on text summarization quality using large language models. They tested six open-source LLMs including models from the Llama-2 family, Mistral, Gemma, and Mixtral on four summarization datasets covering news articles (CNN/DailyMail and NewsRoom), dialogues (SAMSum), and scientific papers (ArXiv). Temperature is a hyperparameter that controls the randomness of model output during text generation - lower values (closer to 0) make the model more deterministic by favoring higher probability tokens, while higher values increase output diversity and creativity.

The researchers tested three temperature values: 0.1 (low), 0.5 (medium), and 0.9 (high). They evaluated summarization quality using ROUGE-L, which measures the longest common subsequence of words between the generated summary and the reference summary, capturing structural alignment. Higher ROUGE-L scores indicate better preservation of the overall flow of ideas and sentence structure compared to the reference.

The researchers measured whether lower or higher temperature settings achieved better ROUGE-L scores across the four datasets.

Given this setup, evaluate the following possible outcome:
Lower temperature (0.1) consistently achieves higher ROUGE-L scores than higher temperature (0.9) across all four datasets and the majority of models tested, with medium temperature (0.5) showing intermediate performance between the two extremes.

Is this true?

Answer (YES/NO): NO